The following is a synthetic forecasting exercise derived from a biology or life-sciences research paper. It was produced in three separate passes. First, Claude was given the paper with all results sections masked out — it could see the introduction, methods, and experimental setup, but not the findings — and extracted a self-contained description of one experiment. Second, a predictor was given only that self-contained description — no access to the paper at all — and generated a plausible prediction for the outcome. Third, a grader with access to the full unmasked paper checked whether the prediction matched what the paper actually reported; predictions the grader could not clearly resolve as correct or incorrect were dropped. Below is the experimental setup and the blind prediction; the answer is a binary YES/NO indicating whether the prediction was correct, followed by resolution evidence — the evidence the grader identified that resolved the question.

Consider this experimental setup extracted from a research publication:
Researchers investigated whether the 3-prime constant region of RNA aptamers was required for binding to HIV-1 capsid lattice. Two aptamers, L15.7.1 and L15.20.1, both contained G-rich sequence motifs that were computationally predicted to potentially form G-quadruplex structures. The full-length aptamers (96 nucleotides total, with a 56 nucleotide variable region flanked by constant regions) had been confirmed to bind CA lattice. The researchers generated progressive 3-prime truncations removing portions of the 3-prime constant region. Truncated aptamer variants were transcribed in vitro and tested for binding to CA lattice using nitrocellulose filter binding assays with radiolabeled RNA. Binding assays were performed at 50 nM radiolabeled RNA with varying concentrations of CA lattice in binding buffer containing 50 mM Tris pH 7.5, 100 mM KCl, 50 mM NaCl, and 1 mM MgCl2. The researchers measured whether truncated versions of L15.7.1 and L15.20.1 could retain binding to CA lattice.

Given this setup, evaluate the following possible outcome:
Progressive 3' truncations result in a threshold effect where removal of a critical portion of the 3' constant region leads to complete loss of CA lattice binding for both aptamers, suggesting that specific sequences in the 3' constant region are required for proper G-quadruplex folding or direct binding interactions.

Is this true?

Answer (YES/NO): NO